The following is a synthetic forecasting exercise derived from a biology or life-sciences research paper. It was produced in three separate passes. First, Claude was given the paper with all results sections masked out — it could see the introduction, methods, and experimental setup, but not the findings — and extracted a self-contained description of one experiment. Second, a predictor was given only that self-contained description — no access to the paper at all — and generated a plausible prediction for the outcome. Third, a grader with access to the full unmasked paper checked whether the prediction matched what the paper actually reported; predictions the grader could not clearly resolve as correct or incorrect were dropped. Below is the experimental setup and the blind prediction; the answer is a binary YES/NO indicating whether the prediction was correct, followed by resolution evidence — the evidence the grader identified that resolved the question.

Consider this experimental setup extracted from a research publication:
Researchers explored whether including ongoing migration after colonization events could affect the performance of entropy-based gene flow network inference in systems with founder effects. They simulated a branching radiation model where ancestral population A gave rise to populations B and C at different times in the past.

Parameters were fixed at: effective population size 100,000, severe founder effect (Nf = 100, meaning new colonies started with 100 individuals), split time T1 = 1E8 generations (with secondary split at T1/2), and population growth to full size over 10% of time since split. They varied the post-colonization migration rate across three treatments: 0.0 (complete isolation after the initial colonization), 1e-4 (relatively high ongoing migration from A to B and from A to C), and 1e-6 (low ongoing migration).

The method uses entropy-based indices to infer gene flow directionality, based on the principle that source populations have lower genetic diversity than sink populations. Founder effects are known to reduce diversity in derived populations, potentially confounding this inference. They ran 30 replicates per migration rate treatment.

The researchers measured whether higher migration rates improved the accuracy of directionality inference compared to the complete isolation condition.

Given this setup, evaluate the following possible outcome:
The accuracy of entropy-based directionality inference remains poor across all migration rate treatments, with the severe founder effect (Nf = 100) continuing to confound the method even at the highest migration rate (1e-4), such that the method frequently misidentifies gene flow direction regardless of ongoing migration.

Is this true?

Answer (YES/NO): NO